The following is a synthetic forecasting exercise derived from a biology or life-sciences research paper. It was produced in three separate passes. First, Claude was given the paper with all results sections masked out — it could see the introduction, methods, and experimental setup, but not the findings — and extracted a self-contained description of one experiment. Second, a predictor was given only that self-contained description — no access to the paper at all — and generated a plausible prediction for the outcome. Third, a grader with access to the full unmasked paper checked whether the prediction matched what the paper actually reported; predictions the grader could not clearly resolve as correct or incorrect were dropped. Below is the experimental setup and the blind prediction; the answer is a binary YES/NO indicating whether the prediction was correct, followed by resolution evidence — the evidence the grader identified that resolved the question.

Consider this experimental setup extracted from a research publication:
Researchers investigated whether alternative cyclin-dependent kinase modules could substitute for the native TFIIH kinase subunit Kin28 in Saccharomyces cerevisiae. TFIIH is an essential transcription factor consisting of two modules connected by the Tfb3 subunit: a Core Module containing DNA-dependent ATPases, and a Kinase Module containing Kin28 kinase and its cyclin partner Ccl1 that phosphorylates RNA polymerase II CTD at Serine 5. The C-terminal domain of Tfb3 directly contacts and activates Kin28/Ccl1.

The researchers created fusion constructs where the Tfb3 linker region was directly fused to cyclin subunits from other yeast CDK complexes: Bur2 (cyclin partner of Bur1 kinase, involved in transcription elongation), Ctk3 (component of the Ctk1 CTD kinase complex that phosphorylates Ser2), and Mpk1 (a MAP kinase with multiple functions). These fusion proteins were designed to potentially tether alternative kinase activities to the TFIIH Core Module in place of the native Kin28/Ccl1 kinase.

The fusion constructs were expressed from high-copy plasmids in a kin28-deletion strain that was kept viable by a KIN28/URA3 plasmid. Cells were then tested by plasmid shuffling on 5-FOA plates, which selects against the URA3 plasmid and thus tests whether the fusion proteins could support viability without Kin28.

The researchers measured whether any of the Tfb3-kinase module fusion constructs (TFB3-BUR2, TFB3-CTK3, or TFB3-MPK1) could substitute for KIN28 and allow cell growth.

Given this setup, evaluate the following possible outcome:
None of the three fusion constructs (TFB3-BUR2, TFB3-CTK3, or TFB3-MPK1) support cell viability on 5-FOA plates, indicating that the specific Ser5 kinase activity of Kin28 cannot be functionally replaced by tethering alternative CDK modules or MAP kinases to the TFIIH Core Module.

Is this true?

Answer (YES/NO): YES